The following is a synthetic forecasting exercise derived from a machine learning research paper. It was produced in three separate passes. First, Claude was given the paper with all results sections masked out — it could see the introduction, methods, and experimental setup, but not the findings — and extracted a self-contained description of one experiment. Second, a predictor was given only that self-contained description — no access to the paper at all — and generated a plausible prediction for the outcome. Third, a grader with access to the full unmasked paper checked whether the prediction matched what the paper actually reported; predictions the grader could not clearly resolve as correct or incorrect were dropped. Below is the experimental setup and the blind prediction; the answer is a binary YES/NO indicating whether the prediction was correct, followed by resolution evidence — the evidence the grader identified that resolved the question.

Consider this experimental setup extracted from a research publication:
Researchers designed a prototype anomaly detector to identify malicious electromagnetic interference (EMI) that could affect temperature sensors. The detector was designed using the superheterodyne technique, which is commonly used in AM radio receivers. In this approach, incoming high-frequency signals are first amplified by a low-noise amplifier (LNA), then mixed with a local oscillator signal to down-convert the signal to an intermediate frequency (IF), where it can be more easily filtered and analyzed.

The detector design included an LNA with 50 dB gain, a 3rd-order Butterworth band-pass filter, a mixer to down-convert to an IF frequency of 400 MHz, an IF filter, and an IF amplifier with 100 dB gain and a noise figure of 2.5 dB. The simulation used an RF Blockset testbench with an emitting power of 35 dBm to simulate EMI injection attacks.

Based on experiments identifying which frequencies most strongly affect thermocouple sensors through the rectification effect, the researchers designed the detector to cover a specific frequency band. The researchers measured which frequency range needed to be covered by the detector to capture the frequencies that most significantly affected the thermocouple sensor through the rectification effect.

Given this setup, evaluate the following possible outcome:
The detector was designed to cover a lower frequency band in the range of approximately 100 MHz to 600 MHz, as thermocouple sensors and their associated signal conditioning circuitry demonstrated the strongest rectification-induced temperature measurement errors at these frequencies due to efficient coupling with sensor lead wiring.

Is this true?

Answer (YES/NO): NO